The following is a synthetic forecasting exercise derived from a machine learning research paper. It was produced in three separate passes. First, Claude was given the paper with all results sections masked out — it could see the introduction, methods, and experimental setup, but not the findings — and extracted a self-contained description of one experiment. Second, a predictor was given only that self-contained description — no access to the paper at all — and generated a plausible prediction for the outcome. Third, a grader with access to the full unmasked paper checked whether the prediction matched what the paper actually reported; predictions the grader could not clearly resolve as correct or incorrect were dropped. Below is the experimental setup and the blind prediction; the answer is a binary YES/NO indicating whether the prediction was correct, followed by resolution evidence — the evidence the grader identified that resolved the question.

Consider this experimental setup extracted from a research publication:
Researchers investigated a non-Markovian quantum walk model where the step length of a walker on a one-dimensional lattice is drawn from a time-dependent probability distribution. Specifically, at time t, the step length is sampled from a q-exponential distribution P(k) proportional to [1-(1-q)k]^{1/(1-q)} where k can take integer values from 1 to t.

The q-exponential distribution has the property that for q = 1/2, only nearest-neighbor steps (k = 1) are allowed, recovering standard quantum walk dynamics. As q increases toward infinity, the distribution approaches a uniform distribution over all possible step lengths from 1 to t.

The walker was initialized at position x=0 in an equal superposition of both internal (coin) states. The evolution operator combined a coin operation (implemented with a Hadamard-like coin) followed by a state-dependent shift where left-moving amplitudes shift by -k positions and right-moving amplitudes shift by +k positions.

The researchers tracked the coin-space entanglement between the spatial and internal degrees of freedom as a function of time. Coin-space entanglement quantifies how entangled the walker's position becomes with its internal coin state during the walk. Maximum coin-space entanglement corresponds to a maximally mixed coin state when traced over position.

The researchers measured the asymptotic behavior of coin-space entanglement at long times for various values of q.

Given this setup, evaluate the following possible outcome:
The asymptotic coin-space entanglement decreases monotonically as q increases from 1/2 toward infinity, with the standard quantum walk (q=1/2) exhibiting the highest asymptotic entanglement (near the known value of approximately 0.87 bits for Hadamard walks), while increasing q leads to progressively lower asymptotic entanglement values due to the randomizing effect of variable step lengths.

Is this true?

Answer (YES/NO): NO